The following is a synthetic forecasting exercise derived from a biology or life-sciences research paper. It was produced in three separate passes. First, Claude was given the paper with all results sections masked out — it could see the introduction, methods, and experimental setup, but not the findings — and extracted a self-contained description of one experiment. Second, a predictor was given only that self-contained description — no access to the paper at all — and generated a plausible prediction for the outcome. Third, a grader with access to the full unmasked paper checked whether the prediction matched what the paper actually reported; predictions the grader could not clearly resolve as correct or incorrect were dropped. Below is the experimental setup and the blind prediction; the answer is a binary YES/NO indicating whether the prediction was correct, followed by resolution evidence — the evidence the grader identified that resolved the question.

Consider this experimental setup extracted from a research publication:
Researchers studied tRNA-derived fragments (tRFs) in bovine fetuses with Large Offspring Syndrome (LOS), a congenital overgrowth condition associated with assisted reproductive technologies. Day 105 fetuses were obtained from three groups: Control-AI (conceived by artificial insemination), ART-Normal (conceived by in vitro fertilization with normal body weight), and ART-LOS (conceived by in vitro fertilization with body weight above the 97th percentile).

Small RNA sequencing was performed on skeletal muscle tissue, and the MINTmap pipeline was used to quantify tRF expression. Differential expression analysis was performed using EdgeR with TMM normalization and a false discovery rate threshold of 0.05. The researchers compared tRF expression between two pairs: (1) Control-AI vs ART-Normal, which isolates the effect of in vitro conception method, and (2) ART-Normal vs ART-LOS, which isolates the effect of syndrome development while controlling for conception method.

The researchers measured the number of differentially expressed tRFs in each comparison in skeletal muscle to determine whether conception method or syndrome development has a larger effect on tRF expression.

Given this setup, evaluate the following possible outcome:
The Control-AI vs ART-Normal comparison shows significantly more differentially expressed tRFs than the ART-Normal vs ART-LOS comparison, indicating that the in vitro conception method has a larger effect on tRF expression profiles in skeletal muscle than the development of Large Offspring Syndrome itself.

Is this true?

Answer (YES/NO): NO